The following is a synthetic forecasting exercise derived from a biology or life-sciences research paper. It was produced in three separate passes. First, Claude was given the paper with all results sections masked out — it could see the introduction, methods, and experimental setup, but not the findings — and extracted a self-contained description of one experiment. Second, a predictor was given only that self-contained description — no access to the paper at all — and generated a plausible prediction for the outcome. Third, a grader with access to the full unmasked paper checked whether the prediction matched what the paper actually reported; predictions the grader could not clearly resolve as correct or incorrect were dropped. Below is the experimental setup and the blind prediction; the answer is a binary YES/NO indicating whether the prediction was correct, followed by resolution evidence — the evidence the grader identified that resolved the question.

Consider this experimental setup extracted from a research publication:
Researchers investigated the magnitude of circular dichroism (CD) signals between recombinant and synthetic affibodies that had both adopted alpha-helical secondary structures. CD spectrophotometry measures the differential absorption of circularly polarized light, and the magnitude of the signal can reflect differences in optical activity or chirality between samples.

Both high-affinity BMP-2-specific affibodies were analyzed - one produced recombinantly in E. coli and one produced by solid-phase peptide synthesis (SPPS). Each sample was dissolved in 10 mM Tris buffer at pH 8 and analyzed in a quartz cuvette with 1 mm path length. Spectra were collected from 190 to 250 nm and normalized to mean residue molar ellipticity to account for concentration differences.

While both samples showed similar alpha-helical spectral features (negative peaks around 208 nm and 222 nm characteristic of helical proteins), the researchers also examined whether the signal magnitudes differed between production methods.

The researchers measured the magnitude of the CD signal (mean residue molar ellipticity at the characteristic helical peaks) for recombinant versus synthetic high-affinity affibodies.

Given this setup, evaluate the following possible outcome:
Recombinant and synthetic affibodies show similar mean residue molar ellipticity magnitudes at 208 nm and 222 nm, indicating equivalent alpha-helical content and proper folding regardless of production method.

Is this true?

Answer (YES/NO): NO